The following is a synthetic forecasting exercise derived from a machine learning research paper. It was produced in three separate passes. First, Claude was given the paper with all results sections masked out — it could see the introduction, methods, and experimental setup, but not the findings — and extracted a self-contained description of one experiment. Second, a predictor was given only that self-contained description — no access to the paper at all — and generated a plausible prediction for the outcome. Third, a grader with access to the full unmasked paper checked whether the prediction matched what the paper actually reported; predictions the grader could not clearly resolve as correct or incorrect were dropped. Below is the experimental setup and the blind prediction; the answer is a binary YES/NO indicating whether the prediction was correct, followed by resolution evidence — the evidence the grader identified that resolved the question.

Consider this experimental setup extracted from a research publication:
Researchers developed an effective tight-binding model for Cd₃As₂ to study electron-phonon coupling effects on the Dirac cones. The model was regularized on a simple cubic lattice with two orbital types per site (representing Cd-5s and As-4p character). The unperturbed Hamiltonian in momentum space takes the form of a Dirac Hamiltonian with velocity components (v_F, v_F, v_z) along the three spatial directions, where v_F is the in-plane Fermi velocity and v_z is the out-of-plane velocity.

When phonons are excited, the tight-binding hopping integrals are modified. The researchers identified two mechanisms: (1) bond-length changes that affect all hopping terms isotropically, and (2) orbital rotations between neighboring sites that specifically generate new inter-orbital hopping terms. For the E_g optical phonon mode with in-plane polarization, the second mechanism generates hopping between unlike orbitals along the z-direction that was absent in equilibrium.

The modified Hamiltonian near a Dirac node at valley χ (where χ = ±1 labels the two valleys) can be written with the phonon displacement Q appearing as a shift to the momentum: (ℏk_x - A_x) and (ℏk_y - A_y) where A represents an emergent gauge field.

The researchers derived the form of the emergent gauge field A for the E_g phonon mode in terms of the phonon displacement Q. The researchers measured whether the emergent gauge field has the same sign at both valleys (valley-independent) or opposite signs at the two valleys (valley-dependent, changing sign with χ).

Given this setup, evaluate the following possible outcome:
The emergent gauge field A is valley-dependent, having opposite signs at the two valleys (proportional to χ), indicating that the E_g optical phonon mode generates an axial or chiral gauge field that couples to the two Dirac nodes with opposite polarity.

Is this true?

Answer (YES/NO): YES